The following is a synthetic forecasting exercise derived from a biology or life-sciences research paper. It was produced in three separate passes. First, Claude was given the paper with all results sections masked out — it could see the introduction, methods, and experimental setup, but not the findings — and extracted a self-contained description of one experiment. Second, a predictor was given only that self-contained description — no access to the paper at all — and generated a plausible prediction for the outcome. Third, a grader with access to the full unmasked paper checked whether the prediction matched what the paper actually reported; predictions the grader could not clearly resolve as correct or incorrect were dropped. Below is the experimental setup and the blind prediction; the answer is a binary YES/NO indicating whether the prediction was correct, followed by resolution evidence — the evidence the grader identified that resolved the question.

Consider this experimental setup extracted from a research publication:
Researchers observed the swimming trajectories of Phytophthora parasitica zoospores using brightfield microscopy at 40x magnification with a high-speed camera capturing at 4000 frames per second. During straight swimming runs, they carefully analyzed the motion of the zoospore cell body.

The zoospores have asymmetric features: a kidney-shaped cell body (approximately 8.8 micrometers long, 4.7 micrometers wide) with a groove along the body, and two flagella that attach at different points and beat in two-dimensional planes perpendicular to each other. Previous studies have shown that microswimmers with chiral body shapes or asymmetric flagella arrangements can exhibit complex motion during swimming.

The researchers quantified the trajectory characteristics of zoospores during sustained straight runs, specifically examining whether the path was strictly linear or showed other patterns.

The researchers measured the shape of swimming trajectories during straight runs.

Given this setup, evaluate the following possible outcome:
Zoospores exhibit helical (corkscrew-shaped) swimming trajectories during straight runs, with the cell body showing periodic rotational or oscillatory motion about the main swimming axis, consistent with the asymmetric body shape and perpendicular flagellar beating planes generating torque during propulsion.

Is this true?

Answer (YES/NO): YES